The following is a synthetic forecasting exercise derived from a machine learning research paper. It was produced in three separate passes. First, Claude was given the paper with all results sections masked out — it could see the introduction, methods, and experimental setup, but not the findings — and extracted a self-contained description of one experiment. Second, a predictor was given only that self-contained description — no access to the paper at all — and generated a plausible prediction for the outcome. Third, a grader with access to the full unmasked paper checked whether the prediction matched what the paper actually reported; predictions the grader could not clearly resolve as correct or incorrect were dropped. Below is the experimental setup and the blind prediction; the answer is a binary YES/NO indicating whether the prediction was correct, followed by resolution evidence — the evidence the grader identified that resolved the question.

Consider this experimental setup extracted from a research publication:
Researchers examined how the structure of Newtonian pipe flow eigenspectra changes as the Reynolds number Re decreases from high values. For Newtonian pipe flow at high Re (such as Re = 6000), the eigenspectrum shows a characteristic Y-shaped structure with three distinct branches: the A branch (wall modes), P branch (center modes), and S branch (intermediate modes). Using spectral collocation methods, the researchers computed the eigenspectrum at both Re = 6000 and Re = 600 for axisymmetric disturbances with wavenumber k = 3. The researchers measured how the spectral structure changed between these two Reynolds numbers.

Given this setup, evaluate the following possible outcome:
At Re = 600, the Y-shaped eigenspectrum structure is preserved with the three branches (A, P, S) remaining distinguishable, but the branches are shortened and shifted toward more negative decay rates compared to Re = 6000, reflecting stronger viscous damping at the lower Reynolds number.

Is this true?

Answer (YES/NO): NO